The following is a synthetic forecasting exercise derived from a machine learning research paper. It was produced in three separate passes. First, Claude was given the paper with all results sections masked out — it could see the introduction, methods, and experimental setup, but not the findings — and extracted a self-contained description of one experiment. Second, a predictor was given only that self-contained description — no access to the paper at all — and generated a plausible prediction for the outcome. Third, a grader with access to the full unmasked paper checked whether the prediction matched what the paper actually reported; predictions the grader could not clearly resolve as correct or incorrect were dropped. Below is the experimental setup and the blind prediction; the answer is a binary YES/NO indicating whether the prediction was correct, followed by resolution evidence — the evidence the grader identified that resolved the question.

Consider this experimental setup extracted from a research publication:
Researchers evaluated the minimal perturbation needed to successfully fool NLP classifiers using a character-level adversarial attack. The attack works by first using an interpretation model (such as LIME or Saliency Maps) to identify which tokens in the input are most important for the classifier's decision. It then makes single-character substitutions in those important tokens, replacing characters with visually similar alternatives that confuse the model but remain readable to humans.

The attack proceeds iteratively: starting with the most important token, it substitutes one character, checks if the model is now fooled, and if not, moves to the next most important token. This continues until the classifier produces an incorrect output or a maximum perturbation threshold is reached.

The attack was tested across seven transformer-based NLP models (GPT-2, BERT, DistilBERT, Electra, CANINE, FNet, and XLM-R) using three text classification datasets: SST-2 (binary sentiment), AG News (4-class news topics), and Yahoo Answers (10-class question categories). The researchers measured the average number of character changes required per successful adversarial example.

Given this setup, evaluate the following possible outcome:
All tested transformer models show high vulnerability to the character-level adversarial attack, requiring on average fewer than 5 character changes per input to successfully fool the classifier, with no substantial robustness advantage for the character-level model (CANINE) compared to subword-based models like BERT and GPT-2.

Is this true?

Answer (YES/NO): YES